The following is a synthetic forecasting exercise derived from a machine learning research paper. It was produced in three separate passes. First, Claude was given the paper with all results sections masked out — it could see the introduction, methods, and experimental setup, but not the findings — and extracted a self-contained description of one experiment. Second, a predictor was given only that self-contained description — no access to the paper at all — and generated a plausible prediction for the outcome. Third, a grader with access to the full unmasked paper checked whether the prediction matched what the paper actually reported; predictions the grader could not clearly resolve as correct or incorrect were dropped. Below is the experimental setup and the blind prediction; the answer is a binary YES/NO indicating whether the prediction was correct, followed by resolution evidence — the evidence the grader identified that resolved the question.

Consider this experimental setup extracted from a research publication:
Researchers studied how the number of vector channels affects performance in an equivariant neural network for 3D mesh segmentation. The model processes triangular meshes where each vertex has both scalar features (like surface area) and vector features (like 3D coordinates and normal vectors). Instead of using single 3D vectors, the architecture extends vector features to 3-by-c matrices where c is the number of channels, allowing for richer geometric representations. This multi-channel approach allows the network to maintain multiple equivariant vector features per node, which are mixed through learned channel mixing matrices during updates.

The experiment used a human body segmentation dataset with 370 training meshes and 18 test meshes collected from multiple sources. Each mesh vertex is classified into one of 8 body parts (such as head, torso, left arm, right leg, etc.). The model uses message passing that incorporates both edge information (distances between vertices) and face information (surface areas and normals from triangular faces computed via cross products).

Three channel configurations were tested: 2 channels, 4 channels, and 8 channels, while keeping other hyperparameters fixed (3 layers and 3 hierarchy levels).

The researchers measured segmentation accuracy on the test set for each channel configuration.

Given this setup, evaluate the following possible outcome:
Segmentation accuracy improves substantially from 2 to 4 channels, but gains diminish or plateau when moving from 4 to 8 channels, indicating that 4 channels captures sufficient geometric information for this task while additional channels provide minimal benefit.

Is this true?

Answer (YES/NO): NO